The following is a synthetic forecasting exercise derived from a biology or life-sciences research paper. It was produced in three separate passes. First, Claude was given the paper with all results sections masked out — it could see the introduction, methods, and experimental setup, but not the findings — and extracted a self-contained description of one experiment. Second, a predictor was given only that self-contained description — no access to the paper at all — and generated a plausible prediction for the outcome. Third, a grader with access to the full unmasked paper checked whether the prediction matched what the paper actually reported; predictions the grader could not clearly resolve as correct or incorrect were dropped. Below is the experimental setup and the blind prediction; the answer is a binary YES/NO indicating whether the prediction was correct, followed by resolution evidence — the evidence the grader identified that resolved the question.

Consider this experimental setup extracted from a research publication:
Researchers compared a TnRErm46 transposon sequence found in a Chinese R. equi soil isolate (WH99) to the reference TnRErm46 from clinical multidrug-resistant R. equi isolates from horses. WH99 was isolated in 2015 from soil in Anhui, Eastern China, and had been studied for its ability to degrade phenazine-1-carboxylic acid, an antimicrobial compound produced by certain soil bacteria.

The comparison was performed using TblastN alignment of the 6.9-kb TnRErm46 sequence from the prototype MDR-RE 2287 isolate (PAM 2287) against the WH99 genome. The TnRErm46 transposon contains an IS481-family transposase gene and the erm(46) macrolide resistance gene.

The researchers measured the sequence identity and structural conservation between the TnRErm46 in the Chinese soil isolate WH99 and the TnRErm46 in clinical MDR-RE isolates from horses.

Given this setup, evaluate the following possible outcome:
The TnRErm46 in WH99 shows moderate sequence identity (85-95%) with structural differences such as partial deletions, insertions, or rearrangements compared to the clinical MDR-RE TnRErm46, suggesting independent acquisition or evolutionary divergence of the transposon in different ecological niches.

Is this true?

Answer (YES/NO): YES